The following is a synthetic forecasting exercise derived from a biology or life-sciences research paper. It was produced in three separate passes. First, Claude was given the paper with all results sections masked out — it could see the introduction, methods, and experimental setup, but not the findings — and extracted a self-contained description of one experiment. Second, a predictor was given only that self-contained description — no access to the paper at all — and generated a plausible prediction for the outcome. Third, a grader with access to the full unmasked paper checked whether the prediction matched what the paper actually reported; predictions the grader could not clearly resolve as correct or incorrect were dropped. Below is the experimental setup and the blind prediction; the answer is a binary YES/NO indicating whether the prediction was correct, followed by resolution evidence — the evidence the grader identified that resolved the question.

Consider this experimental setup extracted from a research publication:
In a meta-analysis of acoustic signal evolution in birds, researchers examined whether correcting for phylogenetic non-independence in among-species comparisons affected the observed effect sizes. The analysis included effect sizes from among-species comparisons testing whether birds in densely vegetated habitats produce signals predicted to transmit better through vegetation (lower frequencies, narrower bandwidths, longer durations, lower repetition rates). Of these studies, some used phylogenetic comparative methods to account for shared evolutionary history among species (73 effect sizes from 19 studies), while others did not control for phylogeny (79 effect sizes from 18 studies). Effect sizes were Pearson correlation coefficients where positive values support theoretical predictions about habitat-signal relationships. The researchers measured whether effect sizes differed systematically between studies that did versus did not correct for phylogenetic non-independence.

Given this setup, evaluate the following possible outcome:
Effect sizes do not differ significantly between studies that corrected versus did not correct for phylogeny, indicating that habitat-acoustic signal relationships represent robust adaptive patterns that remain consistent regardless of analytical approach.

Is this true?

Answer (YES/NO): NO